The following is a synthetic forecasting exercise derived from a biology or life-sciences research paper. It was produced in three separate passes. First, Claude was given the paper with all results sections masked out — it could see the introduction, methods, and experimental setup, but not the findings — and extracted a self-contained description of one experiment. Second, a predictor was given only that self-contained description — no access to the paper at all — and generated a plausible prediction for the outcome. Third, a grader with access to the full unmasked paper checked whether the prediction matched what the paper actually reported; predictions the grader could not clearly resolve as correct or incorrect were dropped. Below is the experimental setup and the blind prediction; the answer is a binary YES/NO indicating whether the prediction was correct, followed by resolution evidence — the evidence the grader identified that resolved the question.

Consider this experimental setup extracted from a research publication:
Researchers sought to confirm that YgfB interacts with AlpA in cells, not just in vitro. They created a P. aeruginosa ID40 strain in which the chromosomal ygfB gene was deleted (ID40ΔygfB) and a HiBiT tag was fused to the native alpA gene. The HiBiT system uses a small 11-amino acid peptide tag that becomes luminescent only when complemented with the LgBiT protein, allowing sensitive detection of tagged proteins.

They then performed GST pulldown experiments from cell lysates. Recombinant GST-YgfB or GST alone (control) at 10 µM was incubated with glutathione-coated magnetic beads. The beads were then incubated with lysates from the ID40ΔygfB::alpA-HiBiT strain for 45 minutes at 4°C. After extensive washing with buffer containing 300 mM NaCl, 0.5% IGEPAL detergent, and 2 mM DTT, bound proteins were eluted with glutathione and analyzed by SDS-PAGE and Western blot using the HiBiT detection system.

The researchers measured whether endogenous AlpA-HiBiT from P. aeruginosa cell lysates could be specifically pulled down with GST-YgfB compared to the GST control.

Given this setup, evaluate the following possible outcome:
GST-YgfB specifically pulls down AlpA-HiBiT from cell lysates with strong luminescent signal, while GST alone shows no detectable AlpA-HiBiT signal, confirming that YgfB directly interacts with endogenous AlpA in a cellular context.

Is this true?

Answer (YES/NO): YES